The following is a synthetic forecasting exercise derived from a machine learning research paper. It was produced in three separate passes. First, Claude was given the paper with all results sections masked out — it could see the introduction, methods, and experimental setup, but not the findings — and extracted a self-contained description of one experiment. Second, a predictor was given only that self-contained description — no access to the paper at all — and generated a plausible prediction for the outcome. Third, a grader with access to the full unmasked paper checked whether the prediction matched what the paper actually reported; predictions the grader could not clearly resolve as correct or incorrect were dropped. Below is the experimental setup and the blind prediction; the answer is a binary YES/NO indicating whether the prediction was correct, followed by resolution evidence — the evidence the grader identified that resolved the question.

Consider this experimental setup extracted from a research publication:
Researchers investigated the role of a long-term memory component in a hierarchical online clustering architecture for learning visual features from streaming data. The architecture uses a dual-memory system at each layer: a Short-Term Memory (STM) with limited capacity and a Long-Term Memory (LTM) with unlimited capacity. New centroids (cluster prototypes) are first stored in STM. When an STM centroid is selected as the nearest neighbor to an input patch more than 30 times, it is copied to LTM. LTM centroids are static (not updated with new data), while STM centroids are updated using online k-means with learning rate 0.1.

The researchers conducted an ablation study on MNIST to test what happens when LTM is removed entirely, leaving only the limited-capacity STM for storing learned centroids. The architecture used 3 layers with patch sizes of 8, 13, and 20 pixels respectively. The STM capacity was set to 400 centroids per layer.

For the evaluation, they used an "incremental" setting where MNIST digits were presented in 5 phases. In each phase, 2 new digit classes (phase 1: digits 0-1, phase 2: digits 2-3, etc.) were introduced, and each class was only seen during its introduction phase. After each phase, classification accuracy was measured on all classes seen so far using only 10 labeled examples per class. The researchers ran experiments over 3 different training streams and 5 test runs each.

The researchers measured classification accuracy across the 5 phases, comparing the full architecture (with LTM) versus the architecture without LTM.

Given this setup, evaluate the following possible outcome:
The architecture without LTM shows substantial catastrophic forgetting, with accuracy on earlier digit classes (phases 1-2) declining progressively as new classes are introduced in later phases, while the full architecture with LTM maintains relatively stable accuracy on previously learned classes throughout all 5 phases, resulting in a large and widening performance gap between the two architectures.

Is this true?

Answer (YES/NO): YES